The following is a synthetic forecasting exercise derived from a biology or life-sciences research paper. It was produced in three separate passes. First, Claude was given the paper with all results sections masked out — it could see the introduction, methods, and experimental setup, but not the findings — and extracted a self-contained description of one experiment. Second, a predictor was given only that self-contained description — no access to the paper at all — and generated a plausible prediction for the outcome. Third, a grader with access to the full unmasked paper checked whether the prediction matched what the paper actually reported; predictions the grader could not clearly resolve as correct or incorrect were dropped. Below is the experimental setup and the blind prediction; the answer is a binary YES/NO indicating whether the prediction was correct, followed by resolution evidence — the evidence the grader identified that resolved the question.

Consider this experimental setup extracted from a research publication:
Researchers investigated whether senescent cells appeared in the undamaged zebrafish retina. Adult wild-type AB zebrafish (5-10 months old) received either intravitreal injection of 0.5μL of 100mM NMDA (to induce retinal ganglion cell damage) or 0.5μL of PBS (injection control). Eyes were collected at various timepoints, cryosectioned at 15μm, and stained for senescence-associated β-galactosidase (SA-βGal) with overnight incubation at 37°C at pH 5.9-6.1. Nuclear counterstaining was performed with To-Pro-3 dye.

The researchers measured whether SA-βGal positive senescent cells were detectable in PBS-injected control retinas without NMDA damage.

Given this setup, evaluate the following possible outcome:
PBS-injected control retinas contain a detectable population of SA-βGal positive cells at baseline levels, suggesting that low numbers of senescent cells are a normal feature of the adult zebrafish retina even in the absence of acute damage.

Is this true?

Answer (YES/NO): NO